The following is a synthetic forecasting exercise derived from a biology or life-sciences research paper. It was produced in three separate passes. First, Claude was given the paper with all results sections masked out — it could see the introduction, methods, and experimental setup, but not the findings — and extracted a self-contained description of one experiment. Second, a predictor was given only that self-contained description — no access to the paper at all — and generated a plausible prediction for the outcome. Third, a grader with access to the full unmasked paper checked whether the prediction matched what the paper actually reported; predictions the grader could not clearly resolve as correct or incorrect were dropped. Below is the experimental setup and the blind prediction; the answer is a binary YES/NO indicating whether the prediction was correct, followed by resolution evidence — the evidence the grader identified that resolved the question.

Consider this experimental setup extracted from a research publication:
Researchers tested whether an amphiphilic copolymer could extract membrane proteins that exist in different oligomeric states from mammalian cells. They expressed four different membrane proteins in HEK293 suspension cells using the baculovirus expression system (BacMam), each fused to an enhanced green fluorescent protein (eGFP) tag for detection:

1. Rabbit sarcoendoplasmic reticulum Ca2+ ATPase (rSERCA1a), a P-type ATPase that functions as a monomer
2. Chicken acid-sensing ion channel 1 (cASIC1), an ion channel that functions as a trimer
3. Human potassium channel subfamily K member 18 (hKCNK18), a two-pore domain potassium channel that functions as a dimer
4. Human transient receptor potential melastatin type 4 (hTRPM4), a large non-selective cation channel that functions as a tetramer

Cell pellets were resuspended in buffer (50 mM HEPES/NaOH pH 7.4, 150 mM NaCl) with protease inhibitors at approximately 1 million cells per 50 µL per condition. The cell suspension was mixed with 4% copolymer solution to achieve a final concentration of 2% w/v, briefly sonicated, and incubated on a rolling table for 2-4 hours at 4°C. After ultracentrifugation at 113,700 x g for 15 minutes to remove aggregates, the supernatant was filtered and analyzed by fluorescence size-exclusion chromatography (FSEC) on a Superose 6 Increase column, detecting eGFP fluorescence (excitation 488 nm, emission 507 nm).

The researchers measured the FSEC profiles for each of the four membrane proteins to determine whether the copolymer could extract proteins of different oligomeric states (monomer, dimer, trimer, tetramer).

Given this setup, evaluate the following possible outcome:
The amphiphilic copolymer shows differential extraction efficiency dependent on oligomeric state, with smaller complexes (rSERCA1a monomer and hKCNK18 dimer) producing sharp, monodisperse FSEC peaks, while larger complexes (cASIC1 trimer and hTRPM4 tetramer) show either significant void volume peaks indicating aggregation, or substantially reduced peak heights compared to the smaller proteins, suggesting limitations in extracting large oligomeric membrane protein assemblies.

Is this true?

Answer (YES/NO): NO